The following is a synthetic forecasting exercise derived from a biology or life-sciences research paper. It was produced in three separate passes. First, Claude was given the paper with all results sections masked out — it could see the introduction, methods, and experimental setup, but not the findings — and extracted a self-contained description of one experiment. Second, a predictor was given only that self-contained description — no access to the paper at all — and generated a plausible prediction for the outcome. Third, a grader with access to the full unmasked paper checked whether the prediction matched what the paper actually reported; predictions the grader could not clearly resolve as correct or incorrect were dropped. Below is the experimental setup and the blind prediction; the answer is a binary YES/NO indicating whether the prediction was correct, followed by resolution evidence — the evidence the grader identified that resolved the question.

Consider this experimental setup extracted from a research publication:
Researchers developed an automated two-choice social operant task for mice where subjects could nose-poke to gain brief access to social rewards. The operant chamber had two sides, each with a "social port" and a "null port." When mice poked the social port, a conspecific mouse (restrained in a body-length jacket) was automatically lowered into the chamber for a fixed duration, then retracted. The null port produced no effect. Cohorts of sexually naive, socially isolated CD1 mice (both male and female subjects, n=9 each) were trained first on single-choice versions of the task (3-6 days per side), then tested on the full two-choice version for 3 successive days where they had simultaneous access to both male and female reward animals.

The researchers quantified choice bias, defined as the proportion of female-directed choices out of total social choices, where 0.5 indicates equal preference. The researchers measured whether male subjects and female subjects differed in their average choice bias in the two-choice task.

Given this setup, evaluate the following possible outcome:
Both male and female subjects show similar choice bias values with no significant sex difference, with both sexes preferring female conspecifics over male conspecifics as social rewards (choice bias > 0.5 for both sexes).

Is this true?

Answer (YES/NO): NO